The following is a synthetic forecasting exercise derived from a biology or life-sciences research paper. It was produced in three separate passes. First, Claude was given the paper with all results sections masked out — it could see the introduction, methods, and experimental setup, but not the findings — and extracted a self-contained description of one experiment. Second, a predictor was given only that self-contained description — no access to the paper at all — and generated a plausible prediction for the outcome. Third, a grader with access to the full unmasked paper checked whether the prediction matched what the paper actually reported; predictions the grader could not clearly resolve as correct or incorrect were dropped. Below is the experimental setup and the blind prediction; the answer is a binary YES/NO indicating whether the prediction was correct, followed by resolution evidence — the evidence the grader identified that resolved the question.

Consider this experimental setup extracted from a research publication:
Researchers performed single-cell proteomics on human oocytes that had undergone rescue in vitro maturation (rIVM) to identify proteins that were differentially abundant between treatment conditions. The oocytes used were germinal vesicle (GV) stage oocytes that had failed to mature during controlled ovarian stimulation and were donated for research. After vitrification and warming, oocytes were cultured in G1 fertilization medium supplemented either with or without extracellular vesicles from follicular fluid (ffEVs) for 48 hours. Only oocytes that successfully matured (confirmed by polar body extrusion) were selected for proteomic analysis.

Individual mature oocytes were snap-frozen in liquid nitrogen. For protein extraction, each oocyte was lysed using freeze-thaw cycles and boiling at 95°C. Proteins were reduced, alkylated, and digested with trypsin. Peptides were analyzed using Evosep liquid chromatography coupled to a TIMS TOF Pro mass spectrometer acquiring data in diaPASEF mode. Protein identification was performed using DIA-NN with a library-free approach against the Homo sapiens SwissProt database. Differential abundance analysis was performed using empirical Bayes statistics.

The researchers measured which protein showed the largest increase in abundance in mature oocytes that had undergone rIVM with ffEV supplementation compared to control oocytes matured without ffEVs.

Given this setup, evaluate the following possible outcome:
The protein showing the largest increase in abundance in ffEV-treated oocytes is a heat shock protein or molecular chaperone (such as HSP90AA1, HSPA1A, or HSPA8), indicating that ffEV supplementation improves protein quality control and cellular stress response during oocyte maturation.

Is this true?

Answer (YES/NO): NO